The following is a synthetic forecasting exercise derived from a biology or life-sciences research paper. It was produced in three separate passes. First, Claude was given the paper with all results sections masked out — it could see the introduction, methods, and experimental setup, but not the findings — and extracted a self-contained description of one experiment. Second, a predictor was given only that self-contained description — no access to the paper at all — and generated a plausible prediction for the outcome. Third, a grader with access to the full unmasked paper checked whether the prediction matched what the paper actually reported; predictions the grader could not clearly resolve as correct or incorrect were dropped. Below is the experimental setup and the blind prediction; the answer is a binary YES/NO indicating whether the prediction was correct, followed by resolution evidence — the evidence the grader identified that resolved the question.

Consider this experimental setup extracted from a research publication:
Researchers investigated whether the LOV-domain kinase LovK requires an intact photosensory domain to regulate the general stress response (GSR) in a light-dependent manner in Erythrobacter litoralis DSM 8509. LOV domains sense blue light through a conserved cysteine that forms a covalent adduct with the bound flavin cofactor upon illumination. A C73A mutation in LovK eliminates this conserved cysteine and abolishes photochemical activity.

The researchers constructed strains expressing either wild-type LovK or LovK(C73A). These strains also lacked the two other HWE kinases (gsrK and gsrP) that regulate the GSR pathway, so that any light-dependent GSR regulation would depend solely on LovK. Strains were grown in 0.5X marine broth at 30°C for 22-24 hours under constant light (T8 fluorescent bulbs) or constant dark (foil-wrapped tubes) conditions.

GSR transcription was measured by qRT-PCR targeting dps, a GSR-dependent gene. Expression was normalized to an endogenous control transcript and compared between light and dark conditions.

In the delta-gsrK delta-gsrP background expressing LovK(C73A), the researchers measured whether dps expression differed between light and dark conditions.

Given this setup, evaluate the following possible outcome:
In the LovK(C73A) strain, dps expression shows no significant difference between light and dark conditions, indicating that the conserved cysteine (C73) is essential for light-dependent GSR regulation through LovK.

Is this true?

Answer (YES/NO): YES